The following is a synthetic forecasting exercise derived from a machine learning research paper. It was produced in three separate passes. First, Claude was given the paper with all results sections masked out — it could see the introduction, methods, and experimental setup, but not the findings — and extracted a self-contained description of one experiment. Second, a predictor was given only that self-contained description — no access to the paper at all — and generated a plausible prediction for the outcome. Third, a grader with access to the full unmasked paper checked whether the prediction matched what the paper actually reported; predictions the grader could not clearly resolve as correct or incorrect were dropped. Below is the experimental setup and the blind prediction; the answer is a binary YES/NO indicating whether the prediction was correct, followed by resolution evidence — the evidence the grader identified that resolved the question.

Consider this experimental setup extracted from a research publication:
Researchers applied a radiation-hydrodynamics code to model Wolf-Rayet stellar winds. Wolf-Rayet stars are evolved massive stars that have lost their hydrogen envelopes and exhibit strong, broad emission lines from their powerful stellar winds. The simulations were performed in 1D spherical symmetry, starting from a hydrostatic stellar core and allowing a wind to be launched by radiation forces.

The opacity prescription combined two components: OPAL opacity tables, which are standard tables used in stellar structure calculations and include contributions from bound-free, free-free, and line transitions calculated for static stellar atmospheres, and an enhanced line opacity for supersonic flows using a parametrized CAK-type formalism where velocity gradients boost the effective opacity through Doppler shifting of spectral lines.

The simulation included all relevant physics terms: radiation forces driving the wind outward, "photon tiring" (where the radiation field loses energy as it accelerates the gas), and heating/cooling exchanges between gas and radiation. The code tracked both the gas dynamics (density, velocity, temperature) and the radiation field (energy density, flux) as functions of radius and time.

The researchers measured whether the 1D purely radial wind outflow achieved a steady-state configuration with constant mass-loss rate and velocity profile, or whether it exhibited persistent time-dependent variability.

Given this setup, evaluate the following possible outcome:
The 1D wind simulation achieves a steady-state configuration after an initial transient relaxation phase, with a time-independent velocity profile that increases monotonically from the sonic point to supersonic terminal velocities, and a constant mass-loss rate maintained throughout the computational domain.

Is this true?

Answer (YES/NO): NO